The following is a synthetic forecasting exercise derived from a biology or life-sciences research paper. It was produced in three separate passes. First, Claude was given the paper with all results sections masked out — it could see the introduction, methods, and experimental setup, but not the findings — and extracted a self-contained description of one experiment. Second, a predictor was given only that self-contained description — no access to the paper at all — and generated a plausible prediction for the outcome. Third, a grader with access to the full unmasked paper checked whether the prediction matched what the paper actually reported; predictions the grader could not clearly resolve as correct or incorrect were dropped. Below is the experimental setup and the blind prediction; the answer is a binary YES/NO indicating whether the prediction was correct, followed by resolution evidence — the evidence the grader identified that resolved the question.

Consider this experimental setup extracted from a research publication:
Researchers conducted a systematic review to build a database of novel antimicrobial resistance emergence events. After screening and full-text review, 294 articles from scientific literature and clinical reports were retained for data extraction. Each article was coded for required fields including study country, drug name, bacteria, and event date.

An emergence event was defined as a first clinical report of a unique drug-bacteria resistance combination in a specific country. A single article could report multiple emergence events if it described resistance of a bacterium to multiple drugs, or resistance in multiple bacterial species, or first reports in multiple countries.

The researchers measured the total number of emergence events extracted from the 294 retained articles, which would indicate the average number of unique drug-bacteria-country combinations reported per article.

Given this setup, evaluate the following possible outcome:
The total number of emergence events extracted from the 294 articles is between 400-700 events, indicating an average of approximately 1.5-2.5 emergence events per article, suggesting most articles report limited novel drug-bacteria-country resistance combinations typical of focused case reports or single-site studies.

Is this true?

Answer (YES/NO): NO